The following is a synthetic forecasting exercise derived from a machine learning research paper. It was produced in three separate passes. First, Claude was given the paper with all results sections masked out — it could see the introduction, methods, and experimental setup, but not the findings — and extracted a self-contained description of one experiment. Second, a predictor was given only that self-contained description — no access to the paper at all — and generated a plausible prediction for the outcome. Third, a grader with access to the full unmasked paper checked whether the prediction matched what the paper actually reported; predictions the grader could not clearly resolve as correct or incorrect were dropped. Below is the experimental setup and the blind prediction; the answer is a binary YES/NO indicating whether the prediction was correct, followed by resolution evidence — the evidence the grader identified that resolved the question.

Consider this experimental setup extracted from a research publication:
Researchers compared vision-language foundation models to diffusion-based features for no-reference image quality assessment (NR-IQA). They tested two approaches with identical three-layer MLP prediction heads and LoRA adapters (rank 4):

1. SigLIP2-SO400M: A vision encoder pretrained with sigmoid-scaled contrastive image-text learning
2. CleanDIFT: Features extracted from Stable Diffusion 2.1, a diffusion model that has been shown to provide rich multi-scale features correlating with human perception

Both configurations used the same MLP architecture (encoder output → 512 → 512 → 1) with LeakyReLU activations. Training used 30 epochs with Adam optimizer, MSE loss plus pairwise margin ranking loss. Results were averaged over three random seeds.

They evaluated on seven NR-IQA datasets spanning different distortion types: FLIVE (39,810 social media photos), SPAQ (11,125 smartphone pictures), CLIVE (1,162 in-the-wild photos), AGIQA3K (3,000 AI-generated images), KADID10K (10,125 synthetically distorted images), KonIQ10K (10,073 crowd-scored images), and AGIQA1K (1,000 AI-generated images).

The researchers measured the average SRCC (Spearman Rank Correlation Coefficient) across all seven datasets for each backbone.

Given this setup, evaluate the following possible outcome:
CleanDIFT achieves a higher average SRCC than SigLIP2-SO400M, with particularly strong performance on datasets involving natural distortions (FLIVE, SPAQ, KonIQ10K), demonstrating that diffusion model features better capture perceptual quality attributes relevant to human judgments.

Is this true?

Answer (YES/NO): NO